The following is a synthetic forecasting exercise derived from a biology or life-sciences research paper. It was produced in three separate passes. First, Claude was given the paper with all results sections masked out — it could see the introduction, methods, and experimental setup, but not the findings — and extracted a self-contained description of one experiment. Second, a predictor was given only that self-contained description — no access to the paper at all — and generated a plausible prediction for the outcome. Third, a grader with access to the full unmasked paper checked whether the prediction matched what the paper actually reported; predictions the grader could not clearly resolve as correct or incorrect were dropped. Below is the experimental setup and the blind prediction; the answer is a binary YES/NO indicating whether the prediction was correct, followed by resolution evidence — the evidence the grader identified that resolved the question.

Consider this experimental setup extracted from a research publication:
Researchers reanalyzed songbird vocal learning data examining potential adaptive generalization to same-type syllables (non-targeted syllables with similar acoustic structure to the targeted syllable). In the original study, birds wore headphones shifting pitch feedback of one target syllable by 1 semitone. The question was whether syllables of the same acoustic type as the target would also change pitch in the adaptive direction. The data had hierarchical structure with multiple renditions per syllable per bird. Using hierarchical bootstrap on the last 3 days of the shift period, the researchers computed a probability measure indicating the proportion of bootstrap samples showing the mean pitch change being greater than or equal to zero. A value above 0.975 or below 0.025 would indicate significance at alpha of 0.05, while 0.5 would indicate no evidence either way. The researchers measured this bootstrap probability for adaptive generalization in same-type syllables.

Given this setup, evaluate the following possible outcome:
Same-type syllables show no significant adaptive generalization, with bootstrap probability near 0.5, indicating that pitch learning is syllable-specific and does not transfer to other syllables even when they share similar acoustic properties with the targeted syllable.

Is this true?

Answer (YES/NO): NO